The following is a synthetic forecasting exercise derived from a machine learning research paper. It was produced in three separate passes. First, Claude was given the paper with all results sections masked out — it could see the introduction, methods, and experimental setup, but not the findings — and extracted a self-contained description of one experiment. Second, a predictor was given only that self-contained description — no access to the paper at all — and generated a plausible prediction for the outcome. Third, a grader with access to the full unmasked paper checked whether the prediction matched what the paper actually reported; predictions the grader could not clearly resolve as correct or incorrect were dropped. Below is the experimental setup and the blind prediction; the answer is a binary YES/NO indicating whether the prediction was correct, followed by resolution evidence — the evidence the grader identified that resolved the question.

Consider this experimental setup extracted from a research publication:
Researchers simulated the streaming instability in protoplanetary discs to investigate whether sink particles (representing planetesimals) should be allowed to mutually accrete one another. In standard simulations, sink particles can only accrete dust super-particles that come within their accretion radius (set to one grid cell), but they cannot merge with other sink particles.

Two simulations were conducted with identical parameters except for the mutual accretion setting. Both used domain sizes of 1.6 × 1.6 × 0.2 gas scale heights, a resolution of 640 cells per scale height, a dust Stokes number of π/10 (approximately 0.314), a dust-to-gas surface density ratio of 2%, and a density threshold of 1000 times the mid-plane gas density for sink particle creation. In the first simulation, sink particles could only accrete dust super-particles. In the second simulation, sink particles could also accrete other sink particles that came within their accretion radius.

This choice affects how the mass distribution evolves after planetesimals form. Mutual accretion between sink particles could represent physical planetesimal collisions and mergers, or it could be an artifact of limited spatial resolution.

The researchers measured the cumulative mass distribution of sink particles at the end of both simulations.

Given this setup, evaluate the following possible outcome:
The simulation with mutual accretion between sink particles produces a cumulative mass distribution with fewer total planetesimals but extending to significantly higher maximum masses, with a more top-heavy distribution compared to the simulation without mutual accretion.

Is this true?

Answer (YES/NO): YES